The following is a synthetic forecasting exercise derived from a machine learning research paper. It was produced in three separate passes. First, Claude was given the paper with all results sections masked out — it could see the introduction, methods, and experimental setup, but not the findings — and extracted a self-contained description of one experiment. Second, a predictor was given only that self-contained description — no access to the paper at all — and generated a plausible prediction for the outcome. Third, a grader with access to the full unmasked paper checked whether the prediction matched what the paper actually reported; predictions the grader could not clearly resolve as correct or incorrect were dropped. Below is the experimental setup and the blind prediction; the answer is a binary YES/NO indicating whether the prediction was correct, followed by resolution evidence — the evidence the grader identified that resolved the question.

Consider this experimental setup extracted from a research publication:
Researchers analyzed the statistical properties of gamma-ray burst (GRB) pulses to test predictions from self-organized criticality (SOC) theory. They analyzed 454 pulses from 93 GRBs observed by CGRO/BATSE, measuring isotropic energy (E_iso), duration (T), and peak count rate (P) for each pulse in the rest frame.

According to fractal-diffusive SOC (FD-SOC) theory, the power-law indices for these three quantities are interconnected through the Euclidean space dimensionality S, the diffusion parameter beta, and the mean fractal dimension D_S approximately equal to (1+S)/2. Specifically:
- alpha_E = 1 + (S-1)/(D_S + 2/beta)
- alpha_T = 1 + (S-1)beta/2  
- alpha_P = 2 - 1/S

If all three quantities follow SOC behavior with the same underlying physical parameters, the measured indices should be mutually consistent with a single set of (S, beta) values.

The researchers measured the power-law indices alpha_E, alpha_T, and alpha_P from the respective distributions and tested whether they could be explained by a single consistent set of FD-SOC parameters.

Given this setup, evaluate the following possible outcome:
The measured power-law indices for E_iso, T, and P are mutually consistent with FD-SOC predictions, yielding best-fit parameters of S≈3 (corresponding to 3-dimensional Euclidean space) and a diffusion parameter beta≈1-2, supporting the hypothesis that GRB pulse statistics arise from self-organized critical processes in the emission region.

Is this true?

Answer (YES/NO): YES